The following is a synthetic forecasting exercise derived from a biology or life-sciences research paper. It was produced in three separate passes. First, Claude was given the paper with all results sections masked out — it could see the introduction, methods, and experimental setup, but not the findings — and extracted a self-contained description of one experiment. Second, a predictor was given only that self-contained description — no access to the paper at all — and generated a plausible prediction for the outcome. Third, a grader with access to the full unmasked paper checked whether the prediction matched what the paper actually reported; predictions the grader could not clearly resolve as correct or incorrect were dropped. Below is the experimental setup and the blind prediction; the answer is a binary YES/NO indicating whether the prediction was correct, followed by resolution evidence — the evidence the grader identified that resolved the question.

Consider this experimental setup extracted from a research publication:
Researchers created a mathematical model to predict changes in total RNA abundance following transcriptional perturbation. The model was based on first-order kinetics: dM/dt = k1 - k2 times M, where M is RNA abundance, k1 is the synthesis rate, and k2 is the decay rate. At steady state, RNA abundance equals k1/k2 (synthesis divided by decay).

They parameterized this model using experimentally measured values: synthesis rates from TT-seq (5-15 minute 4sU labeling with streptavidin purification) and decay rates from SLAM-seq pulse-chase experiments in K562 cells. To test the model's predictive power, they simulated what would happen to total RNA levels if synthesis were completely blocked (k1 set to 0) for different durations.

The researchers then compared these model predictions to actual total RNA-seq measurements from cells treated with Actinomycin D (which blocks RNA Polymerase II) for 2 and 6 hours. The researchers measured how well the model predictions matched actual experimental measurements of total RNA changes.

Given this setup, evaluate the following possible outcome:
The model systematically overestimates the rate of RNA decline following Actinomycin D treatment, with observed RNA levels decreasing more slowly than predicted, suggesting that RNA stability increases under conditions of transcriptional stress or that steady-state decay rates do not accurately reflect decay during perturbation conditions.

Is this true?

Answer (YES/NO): NO